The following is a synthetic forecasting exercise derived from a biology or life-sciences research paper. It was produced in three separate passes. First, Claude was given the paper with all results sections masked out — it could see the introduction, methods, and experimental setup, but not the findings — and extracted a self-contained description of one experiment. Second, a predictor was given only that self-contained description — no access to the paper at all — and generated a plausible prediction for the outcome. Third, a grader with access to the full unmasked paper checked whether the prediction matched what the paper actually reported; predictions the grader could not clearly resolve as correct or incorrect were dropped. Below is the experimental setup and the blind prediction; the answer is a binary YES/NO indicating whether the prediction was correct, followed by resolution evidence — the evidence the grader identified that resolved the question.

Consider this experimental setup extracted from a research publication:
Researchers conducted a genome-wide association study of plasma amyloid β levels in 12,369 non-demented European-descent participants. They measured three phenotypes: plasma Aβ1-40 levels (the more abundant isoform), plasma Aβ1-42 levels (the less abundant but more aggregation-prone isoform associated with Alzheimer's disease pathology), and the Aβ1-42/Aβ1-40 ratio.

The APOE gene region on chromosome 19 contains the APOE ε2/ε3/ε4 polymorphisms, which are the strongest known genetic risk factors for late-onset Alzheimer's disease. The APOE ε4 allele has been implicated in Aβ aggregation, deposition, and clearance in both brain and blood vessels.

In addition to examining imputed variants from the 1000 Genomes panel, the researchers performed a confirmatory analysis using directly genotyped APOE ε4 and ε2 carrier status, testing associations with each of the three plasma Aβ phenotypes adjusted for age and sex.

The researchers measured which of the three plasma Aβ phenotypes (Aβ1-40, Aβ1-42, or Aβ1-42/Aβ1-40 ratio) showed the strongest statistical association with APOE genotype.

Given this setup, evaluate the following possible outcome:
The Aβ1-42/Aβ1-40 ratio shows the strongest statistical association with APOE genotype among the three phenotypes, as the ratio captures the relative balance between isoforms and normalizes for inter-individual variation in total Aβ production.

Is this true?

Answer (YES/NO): YES